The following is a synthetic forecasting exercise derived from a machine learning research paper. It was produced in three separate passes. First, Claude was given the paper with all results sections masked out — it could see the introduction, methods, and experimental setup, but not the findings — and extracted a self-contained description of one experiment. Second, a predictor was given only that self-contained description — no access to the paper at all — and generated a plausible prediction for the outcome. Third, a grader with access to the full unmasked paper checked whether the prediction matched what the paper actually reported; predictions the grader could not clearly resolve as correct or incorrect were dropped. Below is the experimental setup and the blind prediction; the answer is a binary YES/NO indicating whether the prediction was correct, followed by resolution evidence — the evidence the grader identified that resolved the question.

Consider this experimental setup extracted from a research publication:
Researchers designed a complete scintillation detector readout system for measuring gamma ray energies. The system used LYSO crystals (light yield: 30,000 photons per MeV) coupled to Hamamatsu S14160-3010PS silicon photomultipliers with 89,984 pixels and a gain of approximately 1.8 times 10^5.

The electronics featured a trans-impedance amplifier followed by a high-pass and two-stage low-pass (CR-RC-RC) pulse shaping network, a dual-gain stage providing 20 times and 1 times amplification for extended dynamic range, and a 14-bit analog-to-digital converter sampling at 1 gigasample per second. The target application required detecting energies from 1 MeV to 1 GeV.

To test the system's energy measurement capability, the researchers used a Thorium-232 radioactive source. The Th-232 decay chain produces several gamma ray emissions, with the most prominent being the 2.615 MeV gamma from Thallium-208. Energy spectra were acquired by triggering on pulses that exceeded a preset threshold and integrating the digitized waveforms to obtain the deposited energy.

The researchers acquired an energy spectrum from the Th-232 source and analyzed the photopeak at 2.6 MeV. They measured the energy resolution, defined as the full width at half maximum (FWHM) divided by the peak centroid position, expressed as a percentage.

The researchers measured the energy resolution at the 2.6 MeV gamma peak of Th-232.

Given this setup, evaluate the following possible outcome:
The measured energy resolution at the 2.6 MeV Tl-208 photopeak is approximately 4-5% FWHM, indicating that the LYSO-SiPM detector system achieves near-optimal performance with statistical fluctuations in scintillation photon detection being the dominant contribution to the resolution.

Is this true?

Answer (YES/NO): NO